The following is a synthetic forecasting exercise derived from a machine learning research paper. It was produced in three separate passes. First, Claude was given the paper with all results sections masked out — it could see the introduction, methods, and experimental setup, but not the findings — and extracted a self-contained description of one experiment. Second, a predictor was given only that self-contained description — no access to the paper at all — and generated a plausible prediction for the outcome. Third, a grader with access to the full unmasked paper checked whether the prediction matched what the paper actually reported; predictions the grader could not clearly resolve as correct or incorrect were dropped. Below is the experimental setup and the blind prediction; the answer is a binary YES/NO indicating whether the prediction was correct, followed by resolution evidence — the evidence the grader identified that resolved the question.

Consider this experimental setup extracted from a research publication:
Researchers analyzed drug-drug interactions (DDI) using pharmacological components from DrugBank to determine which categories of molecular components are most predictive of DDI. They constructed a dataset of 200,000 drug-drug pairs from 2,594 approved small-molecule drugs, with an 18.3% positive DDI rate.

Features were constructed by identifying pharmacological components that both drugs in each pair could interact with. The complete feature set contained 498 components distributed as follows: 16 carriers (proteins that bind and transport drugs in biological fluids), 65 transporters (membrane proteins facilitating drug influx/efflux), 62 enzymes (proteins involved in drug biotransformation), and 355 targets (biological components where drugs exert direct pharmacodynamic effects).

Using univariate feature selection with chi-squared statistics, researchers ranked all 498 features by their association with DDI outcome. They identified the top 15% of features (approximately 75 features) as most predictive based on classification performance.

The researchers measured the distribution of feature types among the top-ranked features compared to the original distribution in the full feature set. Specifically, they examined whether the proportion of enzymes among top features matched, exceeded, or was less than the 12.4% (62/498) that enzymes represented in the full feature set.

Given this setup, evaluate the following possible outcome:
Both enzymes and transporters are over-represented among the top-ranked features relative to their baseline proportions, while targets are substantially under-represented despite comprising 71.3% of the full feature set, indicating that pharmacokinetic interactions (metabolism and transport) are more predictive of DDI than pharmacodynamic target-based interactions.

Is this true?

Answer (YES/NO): NO